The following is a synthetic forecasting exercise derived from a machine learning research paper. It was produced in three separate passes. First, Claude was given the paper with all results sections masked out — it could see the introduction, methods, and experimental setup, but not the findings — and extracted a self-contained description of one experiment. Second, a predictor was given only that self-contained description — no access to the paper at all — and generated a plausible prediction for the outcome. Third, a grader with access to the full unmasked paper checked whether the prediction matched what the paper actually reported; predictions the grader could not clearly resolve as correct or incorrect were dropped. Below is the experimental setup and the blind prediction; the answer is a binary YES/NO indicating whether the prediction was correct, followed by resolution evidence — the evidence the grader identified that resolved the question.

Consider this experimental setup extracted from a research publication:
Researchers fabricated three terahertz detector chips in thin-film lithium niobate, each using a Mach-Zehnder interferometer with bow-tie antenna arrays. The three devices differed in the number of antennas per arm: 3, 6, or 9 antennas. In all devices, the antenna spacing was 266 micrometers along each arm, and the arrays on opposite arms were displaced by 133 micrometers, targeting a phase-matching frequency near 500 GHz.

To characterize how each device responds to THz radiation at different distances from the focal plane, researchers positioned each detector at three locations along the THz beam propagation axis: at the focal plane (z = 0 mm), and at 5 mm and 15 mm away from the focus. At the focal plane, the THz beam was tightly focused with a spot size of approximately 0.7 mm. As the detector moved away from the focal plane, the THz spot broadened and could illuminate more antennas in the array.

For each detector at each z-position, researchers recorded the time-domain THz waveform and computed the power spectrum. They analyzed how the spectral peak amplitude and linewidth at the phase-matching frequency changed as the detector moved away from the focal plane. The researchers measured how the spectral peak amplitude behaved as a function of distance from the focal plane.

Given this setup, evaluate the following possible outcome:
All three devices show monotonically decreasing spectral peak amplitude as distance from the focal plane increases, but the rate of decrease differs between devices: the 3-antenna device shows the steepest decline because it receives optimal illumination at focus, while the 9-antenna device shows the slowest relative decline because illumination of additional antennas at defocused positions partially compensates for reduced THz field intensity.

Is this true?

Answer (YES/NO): NO